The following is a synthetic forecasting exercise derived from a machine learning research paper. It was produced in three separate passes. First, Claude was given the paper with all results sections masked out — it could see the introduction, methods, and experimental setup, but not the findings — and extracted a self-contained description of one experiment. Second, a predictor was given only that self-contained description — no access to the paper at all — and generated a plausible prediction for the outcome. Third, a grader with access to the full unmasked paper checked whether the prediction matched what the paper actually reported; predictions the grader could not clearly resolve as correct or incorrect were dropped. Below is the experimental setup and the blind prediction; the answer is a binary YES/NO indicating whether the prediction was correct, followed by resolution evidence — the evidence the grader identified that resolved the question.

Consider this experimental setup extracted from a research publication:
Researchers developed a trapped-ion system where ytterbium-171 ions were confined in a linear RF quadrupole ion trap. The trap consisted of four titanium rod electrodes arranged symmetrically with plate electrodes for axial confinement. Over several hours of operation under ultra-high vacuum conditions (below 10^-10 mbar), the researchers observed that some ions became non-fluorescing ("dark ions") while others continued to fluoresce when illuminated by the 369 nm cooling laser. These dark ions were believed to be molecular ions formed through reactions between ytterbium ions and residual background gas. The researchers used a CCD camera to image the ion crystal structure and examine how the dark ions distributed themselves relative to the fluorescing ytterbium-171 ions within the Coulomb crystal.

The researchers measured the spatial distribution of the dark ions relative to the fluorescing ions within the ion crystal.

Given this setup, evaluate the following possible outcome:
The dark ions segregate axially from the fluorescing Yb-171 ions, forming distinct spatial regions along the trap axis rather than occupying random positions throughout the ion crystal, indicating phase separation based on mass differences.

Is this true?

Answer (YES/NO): NO